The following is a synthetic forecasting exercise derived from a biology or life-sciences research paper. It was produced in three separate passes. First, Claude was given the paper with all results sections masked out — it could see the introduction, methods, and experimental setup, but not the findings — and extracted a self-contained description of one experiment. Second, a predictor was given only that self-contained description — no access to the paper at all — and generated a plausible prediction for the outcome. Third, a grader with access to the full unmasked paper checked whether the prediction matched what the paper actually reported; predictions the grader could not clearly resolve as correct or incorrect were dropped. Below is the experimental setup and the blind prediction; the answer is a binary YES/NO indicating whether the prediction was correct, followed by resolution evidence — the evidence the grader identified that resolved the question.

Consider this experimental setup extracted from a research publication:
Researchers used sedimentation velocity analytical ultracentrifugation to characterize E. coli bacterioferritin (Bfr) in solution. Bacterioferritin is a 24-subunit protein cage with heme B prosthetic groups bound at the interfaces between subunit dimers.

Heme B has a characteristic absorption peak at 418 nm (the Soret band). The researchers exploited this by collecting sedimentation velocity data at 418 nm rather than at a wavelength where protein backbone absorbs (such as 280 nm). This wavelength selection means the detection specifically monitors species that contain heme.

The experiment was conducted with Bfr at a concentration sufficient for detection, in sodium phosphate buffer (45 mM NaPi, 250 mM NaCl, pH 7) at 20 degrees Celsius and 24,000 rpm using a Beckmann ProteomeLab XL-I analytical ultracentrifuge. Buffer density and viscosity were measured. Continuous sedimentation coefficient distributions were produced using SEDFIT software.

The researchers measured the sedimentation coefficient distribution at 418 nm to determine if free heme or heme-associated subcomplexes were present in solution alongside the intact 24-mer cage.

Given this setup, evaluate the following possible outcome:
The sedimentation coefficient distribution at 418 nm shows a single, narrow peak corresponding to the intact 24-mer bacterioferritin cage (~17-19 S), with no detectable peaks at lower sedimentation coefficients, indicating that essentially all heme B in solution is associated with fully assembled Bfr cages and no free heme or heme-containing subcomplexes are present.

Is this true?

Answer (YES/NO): NO